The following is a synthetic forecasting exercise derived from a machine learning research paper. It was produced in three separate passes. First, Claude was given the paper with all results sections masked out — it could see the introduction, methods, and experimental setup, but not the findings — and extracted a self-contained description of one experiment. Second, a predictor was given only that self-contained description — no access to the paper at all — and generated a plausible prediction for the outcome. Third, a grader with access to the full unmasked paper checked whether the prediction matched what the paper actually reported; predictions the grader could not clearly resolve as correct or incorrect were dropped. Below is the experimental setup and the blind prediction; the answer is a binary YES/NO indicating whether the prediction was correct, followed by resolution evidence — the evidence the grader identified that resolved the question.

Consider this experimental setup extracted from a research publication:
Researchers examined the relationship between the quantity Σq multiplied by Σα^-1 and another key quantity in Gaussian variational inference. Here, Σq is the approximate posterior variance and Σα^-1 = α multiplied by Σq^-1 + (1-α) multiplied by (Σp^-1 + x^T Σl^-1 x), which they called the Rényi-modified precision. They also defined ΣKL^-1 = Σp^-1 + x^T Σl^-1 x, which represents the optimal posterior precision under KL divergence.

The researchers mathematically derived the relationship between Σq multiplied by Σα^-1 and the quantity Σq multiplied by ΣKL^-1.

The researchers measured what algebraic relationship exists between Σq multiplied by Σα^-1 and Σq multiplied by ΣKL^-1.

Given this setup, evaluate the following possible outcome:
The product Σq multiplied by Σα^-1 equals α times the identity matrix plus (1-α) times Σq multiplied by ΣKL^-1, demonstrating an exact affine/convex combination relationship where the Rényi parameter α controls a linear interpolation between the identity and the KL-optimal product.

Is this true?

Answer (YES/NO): NO